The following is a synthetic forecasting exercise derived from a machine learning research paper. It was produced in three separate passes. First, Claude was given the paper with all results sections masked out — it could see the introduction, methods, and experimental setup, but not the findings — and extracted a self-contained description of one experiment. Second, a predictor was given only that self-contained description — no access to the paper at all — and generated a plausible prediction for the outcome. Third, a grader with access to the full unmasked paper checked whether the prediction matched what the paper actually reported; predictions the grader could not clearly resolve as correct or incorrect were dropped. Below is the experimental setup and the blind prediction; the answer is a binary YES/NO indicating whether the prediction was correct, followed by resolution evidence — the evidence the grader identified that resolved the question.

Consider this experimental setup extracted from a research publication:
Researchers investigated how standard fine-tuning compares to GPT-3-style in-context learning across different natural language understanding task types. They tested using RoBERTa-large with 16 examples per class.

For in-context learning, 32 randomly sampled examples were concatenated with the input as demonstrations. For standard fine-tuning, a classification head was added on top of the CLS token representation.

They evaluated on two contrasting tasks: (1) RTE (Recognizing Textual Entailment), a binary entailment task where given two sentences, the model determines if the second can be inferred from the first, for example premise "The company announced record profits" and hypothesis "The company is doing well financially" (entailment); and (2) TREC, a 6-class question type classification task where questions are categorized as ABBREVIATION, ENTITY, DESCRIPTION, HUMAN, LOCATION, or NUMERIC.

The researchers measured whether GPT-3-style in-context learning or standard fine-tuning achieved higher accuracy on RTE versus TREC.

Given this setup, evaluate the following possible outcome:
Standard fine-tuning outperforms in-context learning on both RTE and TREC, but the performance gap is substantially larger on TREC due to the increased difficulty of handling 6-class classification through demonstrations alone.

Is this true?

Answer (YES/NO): NO